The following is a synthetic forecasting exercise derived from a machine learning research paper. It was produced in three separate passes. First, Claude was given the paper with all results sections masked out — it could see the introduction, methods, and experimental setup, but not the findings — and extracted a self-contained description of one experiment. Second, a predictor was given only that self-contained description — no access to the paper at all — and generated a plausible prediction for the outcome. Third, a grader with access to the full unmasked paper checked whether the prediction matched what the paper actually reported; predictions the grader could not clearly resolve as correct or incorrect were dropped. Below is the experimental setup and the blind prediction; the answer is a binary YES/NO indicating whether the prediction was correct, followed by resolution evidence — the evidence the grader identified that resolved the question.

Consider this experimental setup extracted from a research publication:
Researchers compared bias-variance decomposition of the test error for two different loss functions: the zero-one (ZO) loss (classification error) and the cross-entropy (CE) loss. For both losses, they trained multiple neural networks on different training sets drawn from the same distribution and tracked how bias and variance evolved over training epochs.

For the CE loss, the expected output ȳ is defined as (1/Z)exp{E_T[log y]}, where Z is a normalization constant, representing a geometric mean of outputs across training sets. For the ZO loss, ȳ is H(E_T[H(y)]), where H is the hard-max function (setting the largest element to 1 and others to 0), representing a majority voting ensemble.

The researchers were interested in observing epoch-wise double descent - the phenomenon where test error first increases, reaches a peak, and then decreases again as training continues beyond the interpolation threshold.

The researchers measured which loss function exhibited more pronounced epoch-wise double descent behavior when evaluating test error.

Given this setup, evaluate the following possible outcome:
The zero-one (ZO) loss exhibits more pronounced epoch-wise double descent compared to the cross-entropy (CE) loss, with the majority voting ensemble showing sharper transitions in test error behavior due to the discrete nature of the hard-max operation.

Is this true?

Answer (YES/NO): YES